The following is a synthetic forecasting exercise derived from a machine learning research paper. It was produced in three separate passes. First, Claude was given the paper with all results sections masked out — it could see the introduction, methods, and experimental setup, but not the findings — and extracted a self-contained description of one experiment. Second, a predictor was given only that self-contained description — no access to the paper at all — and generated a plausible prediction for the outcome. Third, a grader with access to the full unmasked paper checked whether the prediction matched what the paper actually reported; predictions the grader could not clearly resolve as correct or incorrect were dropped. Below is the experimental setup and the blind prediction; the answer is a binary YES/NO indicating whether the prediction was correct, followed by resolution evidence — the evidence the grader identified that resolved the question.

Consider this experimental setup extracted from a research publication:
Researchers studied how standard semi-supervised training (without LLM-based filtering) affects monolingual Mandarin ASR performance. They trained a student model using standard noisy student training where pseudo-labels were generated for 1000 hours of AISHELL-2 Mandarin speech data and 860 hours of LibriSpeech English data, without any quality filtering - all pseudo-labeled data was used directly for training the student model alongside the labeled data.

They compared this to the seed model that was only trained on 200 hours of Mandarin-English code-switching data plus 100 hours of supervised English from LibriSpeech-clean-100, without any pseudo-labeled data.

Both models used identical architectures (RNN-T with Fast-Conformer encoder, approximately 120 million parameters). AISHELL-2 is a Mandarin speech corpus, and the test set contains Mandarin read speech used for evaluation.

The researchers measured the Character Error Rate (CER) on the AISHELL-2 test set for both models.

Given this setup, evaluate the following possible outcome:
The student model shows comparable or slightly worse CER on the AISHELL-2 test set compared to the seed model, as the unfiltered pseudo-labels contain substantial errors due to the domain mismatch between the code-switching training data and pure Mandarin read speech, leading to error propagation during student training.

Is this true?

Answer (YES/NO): NO